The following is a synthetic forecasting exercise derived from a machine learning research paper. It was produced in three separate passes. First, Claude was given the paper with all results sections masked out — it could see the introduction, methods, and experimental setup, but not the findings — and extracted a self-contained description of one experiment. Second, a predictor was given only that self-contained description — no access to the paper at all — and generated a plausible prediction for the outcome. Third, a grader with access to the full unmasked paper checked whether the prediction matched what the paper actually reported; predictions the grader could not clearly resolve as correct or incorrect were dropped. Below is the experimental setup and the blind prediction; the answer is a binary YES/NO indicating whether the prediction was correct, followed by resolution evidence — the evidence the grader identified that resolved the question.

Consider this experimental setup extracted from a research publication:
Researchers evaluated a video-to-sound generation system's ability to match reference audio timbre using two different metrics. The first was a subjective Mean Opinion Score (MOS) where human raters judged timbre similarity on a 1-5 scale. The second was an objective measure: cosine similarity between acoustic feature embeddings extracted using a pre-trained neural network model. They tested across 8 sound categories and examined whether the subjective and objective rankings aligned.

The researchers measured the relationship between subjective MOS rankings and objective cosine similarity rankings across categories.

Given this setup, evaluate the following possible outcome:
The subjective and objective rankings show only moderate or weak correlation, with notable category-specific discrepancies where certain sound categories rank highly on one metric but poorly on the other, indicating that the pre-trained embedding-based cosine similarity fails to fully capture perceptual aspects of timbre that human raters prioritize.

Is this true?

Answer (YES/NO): YES